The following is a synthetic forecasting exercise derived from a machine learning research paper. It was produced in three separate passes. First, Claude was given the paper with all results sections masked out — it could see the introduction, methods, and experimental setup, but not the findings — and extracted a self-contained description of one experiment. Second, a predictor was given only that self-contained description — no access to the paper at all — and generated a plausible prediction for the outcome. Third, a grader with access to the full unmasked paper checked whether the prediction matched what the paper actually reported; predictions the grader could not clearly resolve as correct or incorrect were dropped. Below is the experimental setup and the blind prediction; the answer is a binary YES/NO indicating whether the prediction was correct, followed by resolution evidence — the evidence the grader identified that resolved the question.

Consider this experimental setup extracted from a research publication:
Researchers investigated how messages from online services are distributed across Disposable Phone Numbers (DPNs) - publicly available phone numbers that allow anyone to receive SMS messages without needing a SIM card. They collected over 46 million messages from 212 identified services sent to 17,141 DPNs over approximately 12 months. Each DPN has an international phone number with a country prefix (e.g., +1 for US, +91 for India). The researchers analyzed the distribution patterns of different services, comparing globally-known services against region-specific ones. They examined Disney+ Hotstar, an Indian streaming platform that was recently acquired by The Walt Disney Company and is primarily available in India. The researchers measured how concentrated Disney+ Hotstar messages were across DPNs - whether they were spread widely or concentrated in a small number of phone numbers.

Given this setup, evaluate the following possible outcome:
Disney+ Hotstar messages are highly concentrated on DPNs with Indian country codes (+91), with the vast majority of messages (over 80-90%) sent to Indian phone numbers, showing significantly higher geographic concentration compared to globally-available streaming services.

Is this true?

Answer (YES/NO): YES